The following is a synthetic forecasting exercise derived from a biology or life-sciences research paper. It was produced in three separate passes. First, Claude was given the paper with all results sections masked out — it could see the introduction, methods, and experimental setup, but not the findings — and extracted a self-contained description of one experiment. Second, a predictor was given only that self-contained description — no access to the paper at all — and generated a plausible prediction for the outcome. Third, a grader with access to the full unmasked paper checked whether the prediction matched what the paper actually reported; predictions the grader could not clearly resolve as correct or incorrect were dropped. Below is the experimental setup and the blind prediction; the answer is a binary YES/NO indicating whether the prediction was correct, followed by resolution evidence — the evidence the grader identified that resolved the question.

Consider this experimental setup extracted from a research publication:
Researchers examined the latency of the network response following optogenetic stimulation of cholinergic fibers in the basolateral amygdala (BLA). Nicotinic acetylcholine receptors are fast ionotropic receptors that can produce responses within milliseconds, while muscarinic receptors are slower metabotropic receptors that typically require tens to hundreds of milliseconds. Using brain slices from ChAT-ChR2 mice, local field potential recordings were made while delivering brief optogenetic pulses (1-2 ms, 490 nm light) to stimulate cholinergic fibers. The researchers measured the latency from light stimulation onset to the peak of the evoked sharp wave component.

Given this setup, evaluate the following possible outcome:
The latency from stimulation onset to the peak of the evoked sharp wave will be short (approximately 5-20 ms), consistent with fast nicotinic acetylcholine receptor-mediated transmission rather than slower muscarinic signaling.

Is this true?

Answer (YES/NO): NO